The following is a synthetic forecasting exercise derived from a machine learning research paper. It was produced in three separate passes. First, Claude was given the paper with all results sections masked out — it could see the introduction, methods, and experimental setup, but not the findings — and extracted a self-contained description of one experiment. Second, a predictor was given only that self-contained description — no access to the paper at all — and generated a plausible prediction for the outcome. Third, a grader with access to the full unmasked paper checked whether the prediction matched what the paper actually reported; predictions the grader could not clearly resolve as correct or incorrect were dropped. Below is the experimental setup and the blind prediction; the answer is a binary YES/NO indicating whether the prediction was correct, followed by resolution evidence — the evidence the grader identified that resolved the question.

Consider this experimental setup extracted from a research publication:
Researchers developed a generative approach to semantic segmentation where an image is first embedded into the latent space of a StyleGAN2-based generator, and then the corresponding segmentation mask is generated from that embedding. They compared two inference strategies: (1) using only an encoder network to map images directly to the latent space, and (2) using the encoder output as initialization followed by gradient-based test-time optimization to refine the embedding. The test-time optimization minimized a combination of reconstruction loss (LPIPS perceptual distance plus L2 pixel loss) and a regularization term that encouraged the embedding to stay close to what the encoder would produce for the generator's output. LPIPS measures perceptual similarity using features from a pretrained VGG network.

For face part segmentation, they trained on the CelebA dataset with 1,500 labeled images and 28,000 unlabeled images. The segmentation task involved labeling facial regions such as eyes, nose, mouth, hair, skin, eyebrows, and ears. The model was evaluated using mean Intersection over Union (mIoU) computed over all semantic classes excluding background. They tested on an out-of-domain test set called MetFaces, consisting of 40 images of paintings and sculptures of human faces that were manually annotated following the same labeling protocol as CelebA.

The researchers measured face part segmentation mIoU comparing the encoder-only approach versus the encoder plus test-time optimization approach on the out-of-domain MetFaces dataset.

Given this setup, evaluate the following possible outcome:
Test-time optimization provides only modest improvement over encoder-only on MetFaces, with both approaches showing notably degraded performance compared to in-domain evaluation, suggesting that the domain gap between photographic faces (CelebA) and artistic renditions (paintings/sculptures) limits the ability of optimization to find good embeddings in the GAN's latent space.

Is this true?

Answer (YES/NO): NO